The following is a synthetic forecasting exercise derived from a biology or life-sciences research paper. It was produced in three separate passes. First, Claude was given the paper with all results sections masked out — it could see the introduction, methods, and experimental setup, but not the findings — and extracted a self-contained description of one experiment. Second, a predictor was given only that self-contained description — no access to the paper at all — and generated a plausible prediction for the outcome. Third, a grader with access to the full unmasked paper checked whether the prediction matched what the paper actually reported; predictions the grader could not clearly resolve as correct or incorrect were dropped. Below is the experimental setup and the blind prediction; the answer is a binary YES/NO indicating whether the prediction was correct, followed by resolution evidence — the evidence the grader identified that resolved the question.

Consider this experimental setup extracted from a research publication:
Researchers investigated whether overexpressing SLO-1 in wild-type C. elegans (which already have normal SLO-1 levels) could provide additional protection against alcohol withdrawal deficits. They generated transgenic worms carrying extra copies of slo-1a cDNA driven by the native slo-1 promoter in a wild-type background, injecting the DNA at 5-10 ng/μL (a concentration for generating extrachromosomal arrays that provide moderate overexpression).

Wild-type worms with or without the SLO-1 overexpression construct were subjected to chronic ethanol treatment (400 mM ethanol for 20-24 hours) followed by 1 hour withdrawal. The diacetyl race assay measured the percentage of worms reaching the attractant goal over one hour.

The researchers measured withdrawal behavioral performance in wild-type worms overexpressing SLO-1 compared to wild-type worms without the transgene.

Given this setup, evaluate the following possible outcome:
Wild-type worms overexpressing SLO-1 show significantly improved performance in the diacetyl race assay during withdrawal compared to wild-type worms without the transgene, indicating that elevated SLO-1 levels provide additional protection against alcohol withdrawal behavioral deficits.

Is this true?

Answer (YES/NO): YES